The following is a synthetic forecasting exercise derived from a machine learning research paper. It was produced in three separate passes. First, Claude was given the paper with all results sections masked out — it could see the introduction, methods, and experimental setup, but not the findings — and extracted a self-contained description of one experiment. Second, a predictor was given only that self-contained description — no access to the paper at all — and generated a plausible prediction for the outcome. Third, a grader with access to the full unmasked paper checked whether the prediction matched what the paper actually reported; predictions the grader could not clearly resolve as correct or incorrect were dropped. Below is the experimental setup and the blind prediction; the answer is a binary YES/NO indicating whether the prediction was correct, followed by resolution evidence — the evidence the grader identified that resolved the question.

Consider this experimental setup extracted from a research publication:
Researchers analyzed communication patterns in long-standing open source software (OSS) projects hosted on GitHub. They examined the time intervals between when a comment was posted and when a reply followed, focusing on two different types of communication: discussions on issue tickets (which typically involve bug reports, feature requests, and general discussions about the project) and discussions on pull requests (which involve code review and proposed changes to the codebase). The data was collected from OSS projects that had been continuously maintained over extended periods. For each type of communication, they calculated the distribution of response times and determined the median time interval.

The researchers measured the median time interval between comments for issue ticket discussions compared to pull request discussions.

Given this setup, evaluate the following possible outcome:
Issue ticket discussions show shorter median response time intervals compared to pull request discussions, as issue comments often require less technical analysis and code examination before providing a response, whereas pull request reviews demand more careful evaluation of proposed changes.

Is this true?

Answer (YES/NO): NO